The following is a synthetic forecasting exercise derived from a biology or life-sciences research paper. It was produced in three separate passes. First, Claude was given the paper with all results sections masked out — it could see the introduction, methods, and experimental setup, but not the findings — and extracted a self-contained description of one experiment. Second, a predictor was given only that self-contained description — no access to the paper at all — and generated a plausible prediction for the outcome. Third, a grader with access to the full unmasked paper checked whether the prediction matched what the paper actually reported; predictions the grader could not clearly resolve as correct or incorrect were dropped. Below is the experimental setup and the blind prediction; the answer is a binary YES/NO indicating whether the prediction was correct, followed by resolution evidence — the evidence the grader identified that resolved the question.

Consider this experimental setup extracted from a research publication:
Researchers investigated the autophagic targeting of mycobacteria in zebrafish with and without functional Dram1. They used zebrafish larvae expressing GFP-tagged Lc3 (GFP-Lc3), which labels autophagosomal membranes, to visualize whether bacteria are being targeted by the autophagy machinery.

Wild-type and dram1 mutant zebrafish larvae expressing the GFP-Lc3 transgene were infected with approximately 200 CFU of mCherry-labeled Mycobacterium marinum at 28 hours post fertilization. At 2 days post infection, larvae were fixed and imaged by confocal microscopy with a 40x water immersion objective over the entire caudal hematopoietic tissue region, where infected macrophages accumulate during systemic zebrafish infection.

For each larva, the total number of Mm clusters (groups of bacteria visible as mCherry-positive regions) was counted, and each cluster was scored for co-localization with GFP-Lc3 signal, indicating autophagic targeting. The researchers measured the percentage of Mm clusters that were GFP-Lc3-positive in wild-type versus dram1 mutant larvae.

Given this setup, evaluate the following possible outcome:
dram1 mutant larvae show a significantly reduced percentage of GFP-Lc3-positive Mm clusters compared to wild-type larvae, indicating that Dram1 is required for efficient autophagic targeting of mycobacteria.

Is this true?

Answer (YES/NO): YES